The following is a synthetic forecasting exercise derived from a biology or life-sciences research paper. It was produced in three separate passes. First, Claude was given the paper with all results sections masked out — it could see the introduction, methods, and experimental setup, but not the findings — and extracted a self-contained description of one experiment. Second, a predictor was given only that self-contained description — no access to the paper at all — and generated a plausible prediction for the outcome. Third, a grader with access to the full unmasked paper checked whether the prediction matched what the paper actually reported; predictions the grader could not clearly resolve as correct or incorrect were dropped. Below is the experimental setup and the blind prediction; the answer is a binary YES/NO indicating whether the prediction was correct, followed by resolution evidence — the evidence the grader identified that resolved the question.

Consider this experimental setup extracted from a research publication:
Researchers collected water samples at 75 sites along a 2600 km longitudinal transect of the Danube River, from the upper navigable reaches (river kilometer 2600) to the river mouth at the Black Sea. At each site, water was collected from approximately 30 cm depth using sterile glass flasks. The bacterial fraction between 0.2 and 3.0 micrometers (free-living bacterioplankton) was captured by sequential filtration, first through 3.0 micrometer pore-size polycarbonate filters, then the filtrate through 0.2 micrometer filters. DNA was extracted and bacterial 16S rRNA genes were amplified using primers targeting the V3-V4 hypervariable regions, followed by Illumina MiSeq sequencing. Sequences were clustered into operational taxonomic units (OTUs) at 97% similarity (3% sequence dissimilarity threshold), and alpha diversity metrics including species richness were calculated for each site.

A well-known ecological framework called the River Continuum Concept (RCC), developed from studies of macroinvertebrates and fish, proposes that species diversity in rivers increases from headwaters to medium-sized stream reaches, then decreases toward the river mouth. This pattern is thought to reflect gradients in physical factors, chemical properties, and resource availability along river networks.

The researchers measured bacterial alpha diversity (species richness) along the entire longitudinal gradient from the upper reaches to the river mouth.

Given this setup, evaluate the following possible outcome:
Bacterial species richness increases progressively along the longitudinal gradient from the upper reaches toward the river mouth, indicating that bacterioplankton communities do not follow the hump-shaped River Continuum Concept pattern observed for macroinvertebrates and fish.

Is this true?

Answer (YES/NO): NO